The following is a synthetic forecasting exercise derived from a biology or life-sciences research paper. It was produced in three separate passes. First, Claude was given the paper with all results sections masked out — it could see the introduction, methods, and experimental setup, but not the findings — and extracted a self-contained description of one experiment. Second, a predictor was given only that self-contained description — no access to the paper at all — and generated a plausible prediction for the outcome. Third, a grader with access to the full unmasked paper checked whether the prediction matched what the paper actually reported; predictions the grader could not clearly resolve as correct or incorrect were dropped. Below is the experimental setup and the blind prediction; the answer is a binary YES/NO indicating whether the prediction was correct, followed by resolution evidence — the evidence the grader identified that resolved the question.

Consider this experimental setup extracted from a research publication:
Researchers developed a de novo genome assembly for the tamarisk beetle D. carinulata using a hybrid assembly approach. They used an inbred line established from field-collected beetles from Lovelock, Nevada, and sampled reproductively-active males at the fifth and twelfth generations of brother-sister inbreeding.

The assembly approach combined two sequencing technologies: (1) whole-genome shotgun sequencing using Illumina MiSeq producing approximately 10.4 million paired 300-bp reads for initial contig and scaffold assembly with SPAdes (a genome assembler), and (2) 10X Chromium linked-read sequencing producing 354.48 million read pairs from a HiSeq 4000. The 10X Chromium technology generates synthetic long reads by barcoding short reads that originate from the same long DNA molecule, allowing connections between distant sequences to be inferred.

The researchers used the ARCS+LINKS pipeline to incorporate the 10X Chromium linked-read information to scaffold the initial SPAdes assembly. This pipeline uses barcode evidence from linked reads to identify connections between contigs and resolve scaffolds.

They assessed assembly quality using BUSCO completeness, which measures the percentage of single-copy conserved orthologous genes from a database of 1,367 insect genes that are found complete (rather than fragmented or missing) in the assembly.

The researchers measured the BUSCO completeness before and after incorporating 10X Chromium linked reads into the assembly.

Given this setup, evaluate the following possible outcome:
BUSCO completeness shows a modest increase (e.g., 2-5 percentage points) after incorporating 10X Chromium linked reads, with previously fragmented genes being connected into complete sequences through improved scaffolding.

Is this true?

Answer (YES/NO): NO